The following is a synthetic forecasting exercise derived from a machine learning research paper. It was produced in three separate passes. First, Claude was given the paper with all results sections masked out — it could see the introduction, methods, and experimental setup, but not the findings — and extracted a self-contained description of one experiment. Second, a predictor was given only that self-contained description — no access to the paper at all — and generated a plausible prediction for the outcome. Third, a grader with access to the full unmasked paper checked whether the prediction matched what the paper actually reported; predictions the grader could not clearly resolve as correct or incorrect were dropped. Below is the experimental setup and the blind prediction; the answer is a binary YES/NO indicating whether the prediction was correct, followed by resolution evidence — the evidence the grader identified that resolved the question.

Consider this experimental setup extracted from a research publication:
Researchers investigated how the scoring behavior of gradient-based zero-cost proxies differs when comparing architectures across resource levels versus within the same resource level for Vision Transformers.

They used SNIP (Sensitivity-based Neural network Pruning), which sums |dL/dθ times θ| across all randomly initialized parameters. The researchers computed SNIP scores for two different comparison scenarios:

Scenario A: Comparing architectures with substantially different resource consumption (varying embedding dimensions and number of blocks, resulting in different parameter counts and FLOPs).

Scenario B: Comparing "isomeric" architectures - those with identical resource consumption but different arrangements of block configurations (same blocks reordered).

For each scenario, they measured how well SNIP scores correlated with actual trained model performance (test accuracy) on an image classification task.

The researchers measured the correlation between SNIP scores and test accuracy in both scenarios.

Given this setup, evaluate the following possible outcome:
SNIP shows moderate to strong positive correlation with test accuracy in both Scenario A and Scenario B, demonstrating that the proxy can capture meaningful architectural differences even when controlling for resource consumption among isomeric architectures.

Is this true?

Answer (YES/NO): NO